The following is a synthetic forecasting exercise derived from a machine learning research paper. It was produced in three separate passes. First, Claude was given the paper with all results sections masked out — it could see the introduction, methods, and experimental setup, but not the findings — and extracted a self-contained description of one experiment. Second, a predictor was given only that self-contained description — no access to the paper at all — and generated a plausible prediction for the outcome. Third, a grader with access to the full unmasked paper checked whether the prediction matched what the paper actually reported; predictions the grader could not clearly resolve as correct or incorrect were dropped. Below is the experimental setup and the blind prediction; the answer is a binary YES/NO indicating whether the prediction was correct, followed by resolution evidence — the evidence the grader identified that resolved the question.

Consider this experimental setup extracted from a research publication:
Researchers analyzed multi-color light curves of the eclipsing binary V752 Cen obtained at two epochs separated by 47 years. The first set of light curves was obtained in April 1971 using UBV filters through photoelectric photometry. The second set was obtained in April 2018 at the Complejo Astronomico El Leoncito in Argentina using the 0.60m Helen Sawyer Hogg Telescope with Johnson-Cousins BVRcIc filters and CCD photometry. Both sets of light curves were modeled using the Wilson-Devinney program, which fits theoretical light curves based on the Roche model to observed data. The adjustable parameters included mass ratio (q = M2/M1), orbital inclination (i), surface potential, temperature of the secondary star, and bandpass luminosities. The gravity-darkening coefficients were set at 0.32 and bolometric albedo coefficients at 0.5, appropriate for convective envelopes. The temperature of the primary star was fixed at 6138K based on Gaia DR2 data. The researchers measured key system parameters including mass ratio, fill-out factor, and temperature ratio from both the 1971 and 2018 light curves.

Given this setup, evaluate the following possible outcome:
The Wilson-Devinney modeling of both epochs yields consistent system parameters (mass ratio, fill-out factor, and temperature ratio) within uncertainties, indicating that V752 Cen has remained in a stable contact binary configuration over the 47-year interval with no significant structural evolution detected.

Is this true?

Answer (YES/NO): NO